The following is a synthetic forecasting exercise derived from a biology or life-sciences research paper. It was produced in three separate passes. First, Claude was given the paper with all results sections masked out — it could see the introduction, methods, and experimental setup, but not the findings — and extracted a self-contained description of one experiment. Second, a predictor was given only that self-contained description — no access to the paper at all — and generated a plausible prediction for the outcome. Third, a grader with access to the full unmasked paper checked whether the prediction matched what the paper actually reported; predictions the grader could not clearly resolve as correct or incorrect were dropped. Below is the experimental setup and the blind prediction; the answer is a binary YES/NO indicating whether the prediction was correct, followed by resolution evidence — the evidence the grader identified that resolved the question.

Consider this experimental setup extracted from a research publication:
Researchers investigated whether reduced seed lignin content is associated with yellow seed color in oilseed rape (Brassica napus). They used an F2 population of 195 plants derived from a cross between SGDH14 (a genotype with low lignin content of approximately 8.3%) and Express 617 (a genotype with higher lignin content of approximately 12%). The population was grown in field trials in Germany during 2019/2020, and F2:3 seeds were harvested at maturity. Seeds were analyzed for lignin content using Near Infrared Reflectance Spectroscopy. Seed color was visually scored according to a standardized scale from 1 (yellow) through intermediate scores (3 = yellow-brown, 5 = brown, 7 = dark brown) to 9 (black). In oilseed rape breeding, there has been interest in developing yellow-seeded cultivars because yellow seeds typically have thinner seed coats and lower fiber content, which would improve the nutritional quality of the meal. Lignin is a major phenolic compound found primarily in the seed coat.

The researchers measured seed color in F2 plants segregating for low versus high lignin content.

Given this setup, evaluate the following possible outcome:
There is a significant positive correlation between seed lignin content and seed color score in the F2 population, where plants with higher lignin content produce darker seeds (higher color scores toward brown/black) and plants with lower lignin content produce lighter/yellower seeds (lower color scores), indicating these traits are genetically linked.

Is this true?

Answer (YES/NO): NO